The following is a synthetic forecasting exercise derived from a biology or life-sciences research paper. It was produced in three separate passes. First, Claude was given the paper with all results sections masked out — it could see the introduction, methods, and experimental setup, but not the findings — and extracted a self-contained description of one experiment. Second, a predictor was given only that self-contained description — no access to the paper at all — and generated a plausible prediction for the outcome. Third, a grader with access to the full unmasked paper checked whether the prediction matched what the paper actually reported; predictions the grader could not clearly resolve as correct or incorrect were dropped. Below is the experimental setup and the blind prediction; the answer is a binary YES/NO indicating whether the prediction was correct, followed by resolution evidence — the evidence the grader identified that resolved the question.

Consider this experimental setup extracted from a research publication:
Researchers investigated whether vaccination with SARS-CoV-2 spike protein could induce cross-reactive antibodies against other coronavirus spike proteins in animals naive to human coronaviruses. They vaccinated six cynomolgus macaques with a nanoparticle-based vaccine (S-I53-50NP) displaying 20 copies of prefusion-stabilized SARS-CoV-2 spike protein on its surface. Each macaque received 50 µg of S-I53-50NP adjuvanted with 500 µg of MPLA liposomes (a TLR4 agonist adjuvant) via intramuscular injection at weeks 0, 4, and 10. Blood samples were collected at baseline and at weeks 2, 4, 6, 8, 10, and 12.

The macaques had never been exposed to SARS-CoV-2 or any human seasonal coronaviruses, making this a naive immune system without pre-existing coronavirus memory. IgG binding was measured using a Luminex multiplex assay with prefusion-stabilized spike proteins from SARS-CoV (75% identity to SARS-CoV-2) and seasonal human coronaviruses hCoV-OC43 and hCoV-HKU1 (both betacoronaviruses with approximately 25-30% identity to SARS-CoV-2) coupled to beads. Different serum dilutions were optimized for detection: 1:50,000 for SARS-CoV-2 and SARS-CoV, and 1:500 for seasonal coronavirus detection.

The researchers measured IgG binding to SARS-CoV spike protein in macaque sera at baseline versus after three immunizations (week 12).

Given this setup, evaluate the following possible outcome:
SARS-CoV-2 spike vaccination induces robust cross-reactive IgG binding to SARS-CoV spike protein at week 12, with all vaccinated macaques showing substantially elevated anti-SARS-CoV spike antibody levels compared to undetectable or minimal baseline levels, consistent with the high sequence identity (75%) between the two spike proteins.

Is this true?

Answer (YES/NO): YES